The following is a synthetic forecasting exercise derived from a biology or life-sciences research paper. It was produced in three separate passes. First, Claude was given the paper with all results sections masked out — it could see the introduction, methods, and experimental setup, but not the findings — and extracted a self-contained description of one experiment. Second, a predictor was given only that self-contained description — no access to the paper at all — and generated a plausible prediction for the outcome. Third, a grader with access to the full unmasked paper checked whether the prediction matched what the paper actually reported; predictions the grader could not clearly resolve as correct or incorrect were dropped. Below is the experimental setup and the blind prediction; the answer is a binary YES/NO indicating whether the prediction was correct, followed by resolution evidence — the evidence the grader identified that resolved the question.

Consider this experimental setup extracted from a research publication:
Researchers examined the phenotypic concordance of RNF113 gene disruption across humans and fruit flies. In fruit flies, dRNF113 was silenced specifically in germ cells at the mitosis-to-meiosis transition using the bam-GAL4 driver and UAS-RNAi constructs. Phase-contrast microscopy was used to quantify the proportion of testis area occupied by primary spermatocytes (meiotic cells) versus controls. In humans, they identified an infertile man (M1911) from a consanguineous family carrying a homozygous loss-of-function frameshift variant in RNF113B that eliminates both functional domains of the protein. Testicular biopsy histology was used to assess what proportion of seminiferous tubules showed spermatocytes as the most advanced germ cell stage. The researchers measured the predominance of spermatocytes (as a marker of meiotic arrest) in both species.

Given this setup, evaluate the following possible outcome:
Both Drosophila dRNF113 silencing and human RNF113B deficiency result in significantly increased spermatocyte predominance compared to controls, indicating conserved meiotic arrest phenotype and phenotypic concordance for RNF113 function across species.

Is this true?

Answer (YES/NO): YES